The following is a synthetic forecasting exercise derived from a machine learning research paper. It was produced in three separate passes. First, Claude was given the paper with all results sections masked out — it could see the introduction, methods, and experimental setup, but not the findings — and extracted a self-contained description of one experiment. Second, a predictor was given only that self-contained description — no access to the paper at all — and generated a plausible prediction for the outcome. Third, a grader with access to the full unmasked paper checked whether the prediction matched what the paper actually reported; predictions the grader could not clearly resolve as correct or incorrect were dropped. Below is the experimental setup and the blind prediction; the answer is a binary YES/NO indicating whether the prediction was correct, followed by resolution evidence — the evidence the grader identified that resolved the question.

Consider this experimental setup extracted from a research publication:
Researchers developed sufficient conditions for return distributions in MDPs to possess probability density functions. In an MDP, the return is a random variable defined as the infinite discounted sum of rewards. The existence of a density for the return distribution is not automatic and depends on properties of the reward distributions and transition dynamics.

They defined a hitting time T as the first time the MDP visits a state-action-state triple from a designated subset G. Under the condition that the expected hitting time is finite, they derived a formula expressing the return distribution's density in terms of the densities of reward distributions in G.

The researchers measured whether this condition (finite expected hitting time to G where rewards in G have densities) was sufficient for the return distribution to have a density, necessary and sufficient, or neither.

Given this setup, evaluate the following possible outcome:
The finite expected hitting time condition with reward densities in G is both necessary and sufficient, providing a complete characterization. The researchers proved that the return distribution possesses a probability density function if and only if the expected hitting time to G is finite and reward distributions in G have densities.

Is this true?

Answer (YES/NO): NO